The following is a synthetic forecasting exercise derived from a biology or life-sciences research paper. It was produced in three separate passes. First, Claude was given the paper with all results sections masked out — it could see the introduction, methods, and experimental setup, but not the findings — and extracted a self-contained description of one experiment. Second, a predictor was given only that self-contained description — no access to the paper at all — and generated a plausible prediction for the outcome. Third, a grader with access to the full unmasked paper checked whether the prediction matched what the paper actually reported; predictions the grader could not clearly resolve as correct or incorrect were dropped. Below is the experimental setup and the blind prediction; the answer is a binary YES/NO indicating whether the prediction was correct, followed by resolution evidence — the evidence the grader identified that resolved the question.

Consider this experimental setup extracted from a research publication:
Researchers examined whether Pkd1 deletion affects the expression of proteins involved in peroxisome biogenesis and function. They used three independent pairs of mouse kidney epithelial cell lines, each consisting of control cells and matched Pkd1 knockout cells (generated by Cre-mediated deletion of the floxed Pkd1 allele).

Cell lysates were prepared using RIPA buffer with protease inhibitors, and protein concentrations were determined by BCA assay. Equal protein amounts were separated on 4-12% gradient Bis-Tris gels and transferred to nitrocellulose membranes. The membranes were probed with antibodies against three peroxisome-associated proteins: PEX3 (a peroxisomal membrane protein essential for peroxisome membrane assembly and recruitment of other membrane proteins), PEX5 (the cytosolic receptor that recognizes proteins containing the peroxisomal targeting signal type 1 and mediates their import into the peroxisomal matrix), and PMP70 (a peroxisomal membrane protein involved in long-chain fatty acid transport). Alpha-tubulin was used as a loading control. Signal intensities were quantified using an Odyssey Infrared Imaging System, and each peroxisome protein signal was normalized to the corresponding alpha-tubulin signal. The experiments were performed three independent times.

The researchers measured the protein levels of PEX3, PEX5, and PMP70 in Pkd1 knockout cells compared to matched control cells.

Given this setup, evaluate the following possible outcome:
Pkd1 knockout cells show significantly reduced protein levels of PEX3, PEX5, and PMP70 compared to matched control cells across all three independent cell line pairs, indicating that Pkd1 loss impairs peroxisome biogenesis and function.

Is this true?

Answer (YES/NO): NO